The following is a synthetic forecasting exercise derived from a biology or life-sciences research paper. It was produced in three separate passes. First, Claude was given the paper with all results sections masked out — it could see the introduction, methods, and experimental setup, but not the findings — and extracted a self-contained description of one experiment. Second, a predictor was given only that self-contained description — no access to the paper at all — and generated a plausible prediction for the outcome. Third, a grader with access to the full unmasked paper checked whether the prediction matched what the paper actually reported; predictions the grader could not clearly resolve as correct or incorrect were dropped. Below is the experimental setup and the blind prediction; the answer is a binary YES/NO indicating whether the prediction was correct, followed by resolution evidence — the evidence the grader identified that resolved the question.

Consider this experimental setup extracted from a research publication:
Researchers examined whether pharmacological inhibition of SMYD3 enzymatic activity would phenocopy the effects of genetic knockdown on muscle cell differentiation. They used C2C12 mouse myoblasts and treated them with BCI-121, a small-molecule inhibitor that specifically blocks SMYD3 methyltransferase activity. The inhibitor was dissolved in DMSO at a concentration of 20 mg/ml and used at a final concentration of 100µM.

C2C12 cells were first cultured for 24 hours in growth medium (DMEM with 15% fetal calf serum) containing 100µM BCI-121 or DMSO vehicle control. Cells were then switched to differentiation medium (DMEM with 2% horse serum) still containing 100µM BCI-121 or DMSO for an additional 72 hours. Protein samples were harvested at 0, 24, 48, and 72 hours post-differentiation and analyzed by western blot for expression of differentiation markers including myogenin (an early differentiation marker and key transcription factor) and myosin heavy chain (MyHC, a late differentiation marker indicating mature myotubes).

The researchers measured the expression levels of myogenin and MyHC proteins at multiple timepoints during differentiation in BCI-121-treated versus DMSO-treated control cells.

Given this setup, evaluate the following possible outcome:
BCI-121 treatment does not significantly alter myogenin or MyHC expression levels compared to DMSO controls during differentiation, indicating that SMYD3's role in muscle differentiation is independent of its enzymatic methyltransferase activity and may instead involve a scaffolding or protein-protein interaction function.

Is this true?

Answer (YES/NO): NO